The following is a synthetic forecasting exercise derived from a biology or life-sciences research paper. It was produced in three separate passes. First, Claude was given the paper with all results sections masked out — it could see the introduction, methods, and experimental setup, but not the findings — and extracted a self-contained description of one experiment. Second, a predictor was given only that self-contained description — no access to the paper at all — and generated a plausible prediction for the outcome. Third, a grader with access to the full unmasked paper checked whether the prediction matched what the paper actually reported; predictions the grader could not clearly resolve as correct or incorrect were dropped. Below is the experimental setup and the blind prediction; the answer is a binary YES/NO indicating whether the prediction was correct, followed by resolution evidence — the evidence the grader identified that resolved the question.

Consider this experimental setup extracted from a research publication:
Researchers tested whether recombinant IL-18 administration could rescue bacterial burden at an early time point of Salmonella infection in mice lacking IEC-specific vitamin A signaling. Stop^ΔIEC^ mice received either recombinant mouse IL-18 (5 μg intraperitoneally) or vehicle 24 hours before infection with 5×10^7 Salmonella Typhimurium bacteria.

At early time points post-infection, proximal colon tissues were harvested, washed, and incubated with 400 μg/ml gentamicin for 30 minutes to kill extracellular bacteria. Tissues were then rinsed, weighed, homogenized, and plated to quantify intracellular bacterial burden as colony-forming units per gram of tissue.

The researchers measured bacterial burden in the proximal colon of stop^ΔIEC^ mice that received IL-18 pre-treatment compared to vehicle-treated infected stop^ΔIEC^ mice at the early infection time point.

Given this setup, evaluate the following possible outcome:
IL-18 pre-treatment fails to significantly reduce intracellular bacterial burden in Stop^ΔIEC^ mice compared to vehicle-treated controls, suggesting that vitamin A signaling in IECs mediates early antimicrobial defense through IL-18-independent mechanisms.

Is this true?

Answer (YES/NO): NO